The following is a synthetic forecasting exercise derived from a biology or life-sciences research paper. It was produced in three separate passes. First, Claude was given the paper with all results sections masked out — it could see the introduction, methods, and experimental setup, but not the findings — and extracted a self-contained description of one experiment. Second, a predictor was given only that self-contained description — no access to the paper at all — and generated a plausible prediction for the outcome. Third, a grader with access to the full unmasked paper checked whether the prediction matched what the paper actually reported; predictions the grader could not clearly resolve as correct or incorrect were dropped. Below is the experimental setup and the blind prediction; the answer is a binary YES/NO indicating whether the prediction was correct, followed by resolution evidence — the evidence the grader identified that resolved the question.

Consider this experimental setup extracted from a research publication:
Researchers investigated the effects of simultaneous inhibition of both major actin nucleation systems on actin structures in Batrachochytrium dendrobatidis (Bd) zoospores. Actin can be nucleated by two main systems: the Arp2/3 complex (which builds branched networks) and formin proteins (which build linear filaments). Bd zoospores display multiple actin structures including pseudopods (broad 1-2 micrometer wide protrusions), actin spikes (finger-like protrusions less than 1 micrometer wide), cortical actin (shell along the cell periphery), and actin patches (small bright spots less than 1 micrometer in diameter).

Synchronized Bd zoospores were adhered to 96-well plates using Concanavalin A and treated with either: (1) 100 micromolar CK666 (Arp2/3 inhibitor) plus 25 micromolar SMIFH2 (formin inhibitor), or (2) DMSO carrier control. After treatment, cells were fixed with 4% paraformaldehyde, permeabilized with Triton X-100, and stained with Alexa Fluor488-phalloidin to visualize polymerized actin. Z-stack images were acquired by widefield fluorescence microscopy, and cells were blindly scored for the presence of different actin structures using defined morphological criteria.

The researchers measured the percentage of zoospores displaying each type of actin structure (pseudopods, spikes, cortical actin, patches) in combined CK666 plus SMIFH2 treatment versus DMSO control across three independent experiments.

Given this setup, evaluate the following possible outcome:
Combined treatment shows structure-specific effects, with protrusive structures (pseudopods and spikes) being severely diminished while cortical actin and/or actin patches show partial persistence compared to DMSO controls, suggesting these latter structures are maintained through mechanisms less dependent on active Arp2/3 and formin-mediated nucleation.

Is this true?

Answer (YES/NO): NO